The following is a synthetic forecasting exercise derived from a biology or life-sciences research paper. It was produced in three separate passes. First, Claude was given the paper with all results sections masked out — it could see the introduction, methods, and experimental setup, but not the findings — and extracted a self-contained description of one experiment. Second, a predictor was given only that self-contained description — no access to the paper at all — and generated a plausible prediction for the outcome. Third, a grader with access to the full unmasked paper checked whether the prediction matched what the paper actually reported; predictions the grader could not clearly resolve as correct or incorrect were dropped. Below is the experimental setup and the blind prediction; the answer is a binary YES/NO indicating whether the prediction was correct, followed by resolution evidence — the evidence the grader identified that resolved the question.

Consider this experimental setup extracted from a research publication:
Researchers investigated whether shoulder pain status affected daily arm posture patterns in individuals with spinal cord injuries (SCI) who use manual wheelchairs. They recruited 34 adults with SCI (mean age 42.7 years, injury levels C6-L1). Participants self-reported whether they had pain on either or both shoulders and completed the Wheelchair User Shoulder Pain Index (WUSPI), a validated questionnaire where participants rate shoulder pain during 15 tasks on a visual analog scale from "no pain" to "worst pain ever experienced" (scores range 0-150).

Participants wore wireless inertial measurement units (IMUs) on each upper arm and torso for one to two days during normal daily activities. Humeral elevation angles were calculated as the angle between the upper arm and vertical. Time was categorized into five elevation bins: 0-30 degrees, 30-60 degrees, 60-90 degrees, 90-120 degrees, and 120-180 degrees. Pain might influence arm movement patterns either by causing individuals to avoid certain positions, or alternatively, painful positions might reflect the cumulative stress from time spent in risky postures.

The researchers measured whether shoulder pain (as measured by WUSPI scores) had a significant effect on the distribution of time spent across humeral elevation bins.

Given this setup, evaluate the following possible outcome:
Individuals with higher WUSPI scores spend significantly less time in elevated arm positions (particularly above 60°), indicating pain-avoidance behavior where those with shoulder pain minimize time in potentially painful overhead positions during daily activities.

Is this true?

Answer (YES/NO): NO